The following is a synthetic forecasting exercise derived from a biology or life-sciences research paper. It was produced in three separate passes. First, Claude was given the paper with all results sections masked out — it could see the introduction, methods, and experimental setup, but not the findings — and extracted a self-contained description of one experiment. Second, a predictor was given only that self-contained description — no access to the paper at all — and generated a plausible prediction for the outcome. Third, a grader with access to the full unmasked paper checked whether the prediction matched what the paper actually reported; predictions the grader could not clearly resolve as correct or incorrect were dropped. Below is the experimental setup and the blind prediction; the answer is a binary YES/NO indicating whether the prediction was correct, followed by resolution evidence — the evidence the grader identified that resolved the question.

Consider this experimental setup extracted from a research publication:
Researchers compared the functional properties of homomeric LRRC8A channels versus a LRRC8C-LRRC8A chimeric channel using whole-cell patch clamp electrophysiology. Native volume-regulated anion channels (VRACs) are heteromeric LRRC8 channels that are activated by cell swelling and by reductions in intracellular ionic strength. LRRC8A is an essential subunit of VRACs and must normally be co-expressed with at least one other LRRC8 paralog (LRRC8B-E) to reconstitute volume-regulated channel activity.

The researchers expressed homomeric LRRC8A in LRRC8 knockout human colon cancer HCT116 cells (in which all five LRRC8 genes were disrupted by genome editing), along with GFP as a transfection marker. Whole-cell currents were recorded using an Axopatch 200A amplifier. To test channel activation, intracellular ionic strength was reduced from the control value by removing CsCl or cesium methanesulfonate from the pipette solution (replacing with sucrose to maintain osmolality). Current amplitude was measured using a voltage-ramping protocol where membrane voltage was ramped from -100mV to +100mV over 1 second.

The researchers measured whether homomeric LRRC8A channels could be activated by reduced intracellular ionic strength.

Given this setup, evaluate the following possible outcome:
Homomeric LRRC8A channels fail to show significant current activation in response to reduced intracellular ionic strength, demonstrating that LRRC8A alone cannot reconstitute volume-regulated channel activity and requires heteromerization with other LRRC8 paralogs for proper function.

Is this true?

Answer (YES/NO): NO